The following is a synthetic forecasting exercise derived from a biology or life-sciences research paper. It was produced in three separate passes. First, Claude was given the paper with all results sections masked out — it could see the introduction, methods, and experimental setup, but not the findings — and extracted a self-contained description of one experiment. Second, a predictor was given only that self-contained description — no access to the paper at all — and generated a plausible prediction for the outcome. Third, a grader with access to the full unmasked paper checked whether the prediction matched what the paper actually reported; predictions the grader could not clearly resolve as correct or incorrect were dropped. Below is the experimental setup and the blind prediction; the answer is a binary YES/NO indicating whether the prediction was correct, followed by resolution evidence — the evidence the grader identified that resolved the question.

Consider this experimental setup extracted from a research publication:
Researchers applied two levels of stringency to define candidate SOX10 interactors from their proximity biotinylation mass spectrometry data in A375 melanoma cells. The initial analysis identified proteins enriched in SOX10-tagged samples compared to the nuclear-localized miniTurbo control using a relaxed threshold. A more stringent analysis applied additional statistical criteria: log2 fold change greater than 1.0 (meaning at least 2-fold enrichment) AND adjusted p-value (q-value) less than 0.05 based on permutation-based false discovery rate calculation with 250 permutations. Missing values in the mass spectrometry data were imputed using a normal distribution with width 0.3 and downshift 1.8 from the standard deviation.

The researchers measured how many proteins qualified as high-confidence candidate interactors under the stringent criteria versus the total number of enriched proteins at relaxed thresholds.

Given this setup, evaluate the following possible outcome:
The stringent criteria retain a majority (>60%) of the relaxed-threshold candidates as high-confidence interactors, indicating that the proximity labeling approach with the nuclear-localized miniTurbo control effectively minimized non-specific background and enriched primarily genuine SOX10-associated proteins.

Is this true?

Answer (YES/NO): NO